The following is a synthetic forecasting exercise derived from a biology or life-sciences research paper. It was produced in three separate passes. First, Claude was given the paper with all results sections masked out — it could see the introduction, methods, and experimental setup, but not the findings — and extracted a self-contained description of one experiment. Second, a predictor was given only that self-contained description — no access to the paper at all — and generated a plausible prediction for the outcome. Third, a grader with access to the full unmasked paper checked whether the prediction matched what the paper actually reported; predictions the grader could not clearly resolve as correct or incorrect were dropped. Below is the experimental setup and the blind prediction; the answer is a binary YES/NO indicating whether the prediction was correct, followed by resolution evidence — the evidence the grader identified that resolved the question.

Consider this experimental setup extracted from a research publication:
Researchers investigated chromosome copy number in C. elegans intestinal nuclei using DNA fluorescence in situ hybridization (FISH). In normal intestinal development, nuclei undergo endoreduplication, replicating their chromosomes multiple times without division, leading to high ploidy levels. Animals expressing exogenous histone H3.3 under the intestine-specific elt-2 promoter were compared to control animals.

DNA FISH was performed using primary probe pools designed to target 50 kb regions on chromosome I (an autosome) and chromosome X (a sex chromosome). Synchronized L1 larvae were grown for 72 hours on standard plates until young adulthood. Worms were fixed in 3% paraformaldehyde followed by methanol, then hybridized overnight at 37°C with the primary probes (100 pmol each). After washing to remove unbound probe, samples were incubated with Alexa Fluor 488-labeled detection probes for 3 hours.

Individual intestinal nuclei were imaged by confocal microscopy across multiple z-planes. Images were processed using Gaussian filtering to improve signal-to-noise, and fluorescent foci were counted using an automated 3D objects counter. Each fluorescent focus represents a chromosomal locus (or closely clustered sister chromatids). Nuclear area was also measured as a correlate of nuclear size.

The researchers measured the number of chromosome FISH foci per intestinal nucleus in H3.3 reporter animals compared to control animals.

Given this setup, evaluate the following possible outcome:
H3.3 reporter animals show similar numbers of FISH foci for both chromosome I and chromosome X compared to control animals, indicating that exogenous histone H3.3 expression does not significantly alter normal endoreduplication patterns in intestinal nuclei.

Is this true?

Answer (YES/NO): NO